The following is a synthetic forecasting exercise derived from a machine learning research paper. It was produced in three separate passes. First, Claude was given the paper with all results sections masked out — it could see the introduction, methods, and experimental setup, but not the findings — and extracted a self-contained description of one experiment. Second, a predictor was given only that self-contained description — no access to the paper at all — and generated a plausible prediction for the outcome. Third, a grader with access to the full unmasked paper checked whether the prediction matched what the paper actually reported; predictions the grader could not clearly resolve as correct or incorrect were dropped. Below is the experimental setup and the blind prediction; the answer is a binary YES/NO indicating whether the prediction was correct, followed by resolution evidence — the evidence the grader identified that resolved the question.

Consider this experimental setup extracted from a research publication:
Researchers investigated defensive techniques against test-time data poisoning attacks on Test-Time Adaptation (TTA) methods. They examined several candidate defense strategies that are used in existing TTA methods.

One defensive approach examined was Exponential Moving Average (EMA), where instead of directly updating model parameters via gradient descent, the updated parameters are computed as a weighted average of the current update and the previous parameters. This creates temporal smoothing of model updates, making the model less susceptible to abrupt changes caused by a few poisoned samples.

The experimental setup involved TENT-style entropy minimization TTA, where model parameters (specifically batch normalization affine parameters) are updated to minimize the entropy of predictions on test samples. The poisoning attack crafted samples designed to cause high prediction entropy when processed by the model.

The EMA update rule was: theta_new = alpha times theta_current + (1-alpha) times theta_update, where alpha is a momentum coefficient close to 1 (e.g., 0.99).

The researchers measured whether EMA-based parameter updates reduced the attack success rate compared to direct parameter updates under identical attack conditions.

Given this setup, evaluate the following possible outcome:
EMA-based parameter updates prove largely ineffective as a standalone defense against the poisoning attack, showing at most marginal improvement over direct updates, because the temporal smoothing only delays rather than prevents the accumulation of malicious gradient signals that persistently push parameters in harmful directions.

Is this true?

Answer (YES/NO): NO